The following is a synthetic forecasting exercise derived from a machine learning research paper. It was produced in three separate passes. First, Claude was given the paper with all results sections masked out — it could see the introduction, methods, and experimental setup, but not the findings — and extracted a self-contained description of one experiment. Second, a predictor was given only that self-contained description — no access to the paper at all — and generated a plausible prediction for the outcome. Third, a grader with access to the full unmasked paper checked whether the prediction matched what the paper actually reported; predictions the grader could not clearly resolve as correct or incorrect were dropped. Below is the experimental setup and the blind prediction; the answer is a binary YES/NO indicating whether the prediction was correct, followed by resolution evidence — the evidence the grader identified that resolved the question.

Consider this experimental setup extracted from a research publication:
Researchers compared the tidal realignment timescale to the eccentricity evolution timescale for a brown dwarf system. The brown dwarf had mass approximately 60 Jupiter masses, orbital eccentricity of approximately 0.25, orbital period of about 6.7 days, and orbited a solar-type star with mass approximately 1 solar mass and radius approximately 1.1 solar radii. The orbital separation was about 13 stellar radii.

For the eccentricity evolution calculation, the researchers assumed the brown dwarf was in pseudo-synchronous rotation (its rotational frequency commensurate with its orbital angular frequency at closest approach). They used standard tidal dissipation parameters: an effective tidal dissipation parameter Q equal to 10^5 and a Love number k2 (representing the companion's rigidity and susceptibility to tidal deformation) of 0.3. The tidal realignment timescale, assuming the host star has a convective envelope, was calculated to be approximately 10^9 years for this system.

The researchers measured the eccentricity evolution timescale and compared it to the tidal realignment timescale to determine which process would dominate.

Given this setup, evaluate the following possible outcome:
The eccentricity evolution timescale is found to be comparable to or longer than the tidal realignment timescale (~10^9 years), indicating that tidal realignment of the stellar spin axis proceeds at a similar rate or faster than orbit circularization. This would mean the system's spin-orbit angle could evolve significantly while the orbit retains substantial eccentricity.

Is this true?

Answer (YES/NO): YES